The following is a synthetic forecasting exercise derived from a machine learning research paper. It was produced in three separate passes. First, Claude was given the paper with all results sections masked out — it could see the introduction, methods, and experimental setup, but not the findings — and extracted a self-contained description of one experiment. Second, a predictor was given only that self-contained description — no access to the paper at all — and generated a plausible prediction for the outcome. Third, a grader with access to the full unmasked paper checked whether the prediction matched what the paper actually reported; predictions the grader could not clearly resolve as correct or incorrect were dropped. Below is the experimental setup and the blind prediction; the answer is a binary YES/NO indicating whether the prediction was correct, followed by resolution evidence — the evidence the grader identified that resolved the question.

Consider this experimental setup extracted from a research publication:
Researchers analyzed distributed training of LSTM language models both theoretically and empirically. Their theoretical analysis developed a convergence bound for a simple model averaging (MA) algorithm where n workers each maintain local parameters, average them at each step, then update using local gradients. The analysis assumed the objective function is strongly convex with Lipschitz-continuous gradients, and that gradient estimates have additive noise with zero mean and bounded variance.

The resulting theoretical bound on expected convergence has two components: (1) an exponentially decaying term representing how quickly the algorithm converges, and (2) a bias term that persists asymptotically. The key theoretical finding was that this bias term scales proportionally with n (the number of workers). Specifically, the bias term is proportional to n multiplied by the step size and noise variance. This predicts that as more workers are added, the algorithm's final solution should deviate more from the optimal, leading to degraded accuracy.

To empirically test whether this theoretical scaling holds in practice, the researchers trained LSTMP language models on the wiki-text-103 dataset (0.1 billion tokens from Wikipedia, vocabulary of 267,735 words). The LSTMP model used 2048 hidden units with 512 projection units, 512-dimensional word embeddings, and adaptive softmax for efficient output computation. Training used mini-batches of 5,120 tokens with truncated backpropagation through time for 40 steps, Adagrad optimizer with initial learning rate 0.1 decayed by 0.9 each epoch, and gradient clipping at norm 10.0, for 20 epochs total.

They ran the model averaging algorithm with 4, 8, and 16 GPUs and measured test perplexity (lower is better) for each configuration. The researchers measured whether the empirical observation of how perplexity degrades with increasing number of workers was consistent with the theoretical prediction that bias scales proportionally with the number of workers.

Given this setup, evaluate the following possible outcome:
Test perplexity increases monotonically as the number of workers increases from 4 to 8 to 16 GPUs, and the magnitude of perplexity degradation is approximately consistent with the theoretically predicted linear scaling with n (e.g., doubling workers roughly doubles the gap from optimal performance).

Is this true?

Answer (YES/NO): NO